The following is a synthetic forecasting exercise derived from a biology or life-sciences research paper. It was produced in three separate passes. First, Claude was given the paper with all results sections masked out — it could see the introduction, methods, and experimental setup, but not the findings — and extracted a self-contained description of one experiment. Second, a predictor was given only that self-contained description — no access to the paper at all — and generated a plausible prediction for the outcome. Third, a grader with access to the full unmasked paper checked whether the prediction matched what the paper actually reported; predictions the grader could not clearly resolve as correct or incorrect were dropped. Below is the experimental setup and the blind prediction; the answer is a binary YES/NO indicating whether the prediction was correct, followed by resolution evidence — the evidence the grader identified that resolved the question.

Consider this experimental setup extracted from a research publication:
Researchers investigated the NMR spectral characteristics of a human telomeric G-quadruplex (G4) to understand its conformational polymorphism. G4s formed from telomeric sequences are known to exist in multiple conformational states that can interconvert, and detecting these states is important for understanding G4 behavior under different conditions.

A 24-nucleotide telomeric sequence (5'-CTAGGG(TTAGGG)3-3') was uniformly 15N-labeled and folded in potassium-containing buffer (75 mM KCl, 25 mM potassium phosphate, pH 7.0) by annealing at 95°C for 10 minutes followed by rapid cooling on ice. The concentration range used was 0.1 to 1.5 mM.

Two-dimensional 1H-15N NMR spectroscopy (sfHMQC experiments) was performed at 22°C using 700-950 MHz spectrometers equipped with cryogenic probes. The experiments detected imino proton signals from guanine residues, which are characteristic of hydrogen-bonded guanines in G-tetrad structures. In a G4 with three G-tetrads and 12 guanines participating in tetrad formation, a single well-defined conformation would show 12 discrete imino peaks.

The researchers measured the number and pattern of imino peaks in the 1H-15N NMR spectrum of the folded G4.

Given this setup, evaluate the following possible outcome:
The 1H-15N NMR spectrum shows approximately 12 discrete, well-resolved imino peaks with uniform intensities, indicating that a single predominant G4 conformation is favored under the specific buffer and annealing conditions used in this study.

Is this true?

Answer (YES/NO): NO